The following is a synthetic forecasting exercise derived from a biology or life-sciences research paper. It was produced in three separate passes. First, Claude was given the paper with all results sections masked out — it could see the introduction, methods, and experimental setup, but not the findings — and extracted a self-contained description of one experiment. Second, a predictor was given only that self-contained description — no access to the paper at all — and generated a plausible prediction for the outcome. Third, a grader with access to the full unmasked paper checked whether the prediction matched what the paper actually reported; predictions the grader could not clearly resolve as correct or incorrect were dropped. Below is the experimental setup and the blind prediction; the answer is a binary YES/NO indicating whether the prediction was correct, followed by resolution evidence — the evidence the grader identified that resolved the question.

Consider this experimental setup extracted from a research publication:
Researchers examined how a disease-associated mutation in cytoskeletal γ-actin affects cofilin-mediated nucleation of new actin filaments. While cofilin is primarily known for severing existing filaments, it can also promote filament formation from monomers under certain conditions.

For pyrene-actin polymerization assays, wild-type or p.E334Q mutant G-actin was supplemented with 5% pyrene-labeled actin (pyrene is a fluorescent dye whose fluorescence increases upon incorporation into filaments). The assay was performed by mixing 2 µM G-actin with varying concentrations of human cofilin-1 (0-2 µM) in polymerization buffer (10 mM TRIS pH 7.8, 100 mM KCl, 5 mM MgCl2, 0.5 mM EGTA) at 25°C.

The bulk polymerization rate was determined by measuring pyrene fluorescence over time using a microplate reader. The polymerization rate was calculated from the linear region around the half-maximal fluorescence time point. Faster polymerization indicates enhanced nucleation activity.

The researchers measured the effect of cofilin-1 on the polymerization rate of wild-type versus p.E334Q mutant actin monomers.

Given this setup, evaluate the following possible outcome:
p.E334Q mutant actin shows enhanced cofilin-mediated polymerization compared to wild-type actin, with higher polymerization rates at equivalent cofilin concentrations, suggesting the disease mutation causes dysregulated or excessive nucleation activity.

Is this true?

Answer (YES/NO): YES